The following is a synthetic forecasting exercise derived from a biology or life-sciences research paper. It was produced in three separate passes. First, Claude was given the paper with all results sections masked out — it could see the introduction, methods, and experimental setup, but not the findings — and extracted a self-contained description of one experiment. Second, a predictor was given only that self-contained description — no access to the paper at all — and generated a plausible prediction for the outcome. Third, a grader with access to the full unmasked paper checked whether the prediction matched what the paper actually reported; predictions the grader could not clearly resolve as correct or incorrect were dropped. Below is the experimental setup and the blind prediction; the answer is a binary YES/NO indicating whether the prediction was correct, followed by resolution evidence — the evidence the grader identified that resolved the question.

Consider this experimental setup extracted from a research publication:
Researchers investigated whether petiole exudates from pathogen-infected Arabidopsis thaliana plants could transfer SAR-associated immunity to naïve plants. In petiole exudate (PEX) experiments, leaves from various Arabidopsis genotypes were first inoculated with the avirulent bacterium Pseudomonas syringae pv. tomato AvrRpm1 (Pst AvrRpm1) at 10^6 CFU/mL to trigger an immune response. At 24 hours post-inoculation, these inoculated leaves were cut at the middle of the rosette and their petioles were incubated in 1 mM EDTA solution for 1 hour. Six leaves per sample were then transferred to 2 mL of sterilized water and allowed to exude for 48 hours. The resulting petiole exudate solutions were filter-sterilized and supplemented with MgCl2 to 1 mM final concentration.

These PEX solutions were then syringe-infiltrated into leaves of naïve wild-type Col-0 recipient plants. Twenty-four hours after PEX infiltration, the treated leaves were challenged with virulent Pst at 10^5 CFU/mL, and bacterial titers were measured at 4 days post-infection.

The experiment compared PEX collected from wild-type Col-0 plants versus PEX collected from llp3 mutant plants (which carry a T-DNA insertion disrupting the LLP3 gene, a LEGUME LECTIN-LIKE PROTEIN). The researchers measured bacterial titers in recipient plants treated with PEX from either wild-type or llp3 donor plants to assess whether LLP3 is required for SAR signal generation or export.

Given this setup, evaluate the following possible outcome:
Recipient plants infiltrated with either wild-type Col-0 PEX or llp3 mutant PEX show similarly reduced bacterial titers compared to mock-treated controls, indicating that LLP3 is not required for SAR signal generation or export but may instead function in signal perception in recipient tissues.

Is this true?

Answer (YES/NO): NO